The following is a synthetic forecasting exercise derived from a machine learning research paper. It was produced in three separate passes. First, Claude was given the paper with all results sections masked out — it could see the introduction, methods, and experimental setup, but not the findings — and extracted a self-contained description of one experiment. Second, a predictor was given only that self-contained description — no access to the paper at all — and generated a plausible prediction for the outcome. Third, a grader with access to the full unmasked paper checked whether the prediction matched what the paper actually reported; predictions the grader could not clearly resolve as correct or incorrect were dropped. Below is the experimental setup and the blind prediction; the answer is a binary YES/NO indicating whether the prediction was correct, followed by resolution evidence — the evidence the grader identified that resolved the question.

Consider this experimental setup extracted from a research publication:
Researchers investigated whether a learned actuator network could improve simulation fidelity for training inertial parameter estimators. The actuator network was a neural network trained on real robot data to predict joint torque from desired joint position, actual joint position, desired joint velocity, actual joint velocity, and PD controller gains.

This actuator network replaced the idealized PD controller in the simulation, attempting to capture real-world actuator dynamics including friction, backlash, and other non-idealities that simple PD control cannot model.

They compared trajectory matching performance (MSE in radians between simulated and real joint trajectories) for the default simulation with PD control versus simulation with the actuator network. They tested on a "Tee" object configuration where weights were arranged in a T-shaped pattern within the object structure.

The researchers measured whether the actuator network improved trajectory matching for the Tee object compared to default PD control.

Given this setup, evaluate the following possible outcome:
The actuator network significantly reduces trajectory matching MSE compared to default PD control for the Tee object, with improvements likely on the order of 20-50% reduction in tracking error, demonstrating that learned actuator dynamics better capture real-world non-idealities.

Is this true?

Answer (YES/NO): NO